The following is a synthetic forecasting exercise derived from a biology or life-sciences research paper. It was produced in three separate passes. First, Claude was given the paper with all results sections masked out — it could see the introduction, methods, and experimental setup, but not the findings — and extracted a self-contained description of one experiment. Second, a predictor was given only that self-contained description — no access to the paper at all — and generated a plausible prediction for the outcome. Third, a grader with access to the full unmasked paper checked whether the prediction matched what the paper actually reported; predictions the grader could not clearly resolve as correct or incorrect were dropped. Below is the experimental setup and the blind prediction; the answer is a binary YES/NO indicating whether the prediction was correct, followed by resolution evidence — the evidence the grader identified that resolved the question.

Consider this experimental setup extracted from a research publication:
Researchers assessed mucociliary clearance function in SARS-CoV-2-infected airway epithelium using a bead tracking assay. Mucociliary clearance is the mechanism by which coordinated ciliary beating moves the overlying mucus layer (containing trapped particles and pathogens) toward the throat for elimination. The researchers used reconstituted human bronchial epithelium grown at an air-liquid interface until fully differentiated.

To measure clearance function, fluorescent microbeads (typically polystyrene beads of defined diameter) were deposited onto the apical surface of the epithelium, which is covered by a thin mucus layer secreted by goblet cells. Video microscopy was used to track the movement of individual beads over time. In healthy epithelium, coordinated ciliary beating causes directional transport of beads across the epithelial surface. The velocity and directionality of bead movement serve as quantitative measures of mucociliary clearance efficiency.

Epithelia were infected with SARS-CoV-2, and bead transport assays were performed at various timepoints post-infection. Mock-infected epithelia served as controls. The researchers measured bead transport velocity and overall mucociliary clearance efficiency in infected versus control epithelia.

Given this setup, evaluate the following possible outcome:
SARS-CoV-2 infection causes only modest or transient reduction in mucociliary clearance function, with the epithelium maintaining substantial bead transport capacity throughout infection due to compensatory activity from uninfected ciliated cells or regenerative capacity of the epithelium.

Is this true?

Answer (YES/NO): NO